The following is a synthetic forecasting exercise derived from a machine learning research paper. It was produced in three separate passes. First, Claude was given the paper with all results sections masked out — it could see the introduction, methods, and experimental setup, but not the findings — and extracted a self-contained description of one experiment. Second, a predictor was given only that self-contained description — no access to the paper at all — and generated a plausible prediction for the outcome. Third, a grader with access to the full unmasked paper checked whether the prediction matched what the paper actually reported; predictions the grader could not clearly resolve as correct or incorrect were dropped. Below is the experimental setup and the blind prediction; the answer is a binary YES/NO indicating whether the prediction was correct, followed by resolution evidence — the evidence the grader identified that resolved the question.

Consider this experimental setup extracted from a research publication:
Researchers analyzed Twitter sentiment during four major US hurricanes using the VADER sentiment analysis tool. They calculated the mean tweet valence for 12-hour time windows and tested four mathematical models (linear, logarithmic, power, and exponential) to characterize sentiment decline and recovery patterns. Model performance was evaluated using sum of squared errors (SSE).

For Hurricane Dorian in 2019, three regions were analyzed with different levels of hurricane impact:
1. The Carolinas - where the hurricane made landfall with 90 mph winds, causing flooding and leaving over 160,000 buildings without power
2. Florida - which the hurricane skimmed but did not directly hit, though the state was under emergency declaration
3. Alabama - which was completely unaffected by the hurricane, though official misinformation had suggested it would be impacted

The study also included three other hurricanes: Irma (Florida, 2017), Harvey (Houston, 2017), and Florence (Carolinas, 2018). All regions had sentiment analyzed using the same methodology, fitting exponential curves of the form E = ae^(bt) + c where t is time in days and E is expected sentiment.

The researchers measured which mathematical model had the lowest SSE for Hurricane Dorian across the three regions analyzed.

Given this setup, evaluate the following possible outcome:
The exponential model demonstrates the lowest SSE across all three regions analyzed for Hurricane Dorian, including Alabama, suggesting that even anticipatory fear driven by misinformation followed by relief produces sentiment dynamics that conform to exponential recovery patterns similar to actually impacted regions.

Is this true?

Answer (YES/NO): NO